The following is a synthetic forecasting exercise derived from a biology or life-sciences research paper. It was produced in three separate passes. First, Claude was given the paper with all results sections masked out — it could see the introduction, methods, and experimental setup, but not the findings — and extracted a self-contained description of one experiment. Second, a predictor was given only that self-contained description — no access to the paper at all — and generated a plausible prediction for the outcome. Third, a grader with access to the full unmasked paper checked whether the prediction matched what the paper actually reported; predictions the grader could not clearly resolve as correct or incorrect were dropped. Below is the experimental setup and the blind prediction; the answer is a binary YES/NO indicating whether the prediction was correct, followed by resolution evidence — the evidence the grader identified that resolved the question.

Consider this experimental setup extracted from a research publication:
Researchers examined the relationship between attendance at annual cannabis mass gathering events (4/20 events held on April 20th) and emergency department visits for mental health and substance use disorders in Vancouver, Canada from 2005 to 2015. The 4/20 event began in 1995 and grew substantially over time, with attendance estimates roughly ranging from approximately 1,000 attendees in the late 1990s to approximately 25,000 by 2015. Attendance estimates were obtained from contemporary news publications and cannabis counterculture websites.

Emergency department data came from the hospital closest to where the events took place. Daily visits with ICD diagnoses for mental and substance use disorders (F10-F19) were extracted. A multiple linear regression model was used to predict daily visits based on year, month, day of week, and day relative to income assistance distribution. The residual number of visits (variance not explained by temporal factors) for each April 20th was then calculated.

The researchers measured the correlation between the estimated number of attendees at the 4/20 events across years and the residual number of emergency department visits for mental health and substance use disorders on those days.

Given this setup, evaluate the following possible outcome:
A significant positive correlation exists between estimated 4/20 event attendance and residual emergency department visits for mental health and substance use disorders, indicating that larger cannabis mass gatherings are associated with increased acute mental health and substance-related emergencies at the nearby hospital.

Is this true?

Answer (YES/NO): YES